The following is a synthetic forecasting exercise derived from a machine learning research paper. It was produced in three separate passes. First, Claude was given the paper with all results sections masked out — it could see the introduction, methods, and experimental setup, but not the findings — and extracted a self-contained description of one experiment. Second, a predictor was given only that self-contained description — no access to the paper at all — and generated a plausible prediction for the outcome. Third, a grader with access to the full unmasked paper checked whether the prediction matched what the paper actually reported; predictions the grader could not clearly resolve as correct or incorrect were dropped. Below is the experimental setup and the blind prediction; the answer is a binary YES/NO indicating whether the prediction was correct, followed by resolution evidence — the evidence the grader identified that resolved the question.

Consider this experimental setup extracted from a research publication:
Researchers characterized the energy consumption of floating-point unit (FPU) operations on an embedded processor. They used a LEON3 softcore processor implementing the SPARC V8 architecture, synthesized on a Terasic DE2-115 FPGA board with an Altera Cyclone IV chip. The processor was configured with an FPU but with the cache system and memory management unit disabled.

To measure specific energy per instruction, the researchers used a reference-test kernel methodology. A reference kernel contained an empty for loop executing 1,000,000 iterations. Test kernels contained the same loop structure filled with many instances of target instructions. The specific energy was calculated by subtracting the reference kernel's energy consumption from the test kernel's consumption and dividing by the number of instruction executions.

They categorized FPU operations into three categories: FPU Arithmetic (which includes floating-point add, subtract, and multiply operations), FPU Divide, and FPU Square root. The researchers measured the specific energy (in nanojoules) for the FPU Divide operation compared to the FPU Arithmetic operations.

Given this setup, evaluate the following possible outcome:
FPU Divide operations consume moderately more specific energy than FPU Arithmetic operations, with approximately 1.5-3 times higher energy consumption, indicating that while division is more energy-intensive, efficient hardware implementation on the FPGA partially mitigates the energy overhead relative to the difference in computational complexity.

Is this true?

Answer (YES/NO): NO